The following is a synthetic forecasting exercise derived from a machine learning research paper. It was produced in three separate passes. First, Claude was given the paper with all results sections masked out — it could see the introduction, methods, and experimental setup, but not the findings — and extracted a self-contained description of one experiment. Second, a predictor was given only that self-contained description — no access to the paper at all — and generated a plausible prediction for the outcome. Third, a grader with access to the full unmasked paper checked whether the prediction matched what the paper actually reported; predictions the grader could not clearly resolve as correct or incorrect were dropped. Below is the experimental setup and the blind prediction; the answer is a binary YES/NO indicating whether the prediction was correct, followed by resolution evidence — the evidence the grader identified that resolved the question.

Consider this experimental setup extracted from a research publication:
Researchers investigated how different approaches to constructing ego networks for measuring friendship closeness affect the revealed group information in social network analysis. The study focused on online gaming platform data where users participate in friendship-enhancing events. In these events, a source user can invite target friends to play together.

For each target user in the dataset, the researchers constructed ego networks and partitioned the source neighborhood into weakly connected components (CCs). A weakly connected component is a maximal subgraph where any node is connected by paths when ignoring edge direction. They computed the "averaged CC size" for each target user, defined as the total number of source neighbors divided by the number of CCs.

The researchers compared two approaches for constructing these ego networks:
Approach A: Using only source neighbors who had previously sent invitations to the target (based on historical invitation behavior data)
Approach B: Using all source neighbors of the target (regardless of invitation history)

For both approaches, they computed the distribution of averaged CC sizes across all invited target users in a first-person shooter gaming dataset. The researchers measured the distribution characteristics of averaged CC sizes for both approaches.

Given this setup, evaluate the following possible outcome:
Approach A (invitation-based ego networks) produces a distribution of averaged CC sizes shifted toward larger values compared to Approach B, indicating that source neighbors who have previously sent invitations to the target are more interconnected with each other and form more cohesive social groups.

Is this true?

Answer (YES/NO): NO